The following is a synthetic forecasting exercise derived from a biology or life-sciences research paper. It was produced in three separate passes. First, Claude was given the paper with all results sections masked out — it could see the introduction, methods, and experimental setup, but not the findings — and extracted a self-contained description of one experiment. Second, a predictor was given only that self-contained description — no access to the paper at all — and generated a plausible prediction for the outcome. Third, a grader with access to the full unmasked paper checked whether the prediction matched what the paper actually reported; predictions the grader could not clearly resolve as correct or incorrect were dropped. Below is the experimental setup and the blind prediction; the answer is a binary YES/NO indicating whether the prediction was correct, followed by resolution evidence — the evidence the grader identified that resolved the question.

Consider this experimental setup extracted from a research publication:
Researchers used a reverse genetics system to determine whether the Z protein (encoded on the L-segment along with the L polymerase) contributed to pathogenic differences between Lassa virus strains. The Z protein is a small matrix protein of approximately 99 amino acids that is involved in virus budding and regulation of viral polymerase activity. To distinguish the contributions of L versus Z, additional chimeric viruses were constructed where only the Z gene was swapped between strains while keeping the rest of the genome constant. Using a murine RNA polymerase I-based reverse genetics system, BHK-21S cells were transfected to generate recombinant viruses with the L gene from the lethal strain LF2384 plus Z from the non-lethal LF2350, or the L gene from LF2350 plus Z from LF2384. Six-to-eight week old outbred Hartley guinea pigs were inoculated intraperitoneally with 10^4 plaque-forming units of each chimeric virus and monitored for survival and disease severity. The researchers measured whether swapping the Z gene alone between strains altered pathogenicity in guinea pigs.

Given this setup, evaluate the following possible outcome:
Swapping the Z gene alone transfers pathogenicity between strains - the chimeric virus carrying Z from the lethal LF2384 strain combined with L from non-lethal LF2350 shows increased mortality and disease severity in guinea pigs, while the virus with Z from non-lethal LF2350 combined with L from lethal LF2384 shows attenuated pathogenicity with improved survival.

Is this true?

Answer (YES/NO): NO